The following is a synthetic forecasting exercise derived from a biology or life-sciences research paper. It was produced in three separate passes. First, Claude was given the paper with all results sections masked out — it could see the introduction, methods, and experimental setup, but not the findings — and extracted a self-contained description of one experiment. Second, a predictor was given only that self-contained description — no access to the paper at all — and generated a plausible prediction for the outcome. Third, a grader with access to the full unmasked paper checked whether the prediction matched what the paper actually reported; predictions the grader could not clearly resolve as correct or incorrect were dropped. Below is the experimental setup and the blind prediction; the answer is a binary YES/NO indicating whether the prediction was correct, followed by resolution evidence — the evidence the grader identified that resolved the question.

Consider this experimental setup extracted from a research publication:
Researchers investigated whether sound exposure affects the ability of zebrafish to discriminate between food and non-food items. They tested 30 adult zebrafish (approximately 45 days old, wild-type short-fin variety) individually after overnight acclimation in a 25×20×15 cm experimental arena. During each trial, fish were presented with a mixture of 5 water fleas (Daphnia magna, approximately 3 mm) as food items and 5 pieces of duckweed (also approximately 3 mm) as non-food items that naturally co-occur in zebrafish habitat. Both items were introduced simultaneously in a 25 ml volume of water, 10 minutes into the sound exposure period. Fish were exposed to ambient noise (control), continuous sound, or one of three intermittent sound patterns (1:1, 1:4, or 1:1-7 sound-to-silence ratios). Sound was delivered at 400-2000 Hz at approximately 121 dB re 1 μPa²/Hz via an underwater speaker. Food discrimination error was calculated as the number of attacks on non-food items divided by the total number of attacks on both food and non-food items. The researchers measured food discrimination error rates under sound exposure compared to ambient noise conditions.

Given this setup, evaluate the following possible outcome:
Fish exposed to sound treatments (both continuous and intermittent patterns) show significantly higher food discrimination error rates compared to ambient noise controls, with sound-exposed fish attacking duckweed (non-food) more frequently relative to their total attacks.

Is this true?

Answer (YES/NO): NO